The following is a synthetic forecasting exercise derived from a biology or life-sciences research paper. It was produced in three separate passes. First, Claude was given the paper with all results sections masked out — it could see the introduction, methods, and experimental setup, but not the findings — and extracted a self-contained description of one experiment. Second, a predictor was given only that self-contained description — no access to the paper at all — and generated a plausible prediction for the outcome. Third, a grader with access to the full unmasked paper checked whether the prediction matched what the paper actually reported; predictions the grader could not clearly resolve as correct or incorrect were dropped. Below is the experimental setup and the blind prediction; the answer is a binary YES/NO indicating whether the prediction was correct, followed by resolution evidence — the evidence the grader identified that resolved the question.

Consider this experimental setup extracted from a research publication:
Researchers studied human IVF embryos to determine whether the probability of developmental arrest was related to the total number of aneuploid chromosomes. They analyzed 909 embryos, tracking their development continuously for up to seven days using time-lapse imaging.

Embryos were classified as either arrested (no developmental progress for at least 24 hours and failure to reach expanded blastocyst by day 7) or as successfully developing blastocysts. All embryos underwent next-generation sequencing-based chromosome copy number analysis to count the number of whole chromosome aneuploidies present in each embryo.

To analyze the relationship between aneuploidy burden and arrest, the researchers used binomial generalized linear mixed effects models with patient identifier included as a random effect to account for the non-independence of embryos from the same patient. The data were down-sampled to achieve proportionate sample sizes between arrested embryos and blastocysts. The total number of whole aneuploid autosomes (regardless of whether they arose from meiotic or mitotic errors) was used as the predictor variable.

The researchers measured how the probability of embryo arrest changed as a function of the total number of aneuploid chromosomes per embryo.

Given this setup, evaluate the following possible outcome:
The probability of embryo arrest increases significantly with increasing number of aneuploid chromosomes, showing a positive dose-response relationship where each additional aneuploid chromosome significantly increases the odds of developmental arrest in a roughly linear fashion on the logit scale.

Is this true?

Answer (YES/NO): YES